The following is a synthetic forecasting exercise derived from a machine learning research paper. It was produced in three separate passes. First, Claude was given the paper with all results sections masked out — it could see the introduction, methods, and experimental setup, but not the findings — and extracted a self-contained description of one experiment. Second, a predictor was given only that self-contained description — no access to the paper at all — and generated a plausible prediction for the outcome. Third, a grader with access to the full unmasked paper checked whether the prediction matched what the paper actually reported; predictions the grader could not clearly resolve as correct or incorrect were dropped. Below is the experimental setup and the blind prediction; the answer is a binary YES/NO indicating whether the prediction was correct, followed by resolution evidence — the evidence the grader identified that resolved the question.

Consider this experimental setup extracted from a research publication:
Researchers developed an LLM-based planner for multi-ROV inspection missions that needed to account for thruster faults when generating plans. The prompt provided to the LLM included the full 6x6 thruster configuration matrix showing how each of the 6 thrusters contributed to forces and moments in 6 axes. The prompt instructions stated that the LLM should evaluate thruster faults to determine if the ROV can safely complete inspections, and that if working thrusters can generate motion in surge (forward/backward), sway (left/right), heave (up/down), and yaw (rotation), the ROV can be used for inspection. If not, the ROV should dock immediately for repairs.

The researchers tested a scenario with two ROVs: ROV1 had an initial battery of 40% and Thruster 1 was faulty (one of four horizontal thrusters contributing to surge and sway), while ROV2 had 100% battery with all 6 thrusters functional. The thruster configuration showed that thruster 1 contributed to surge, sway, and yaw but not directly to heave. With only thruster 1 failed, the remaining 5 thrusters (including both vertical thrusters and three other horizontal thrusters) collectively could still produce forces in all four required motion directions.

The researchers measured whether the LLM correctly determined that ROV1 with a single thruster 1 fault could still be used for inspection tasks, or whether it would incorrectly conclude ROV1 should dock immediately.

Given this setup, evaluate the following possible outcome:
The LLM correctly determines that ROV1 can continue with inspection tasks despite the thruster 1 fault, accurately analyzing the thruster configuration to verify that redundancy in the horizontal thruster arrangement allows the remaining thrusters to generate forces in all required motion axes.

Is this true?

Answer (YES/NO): YES